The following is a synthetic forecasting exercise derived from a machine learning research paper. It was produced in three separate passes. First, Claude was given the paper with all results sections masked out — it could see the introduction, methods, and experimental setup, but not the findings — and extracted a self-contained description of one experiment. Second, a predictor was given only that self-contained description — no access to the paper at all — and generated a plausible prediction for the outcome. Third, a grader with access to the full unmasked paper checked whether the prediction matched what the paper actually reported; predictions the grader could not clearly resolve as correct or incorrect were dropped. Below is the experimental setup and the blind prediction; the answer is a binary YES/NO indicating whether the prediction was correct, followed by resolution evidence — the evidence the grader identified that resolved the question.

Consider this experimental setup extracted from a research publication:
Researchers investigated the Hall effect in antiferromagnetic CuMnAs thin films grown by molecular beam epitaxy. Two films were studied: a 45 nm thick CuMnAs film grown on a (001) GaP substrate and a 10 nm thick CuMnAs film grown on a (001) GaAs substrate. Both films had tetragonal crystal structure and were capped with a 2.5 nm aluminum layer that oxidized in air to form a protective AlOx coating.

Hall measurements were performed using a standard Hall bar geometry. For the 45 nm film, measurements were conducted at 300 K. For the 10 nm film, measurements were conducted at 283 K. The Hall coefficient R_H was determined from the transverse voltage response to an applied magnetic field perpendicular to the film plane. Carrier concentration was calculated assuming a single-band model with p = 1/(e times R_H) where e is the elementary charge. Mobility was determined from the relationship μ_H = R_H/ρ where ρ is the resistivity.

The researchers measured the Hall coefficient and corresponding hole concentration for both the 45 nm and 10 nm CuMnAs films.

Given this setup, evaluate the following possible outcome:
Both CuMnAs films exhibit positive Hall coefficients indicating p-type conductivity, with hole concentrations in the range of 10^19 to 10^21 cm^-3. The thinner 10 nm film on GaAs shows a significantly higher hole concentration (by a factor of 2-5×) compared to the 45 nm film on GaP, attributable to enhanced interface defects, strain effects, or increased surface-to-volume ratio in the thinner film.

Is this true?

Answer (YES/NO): NO